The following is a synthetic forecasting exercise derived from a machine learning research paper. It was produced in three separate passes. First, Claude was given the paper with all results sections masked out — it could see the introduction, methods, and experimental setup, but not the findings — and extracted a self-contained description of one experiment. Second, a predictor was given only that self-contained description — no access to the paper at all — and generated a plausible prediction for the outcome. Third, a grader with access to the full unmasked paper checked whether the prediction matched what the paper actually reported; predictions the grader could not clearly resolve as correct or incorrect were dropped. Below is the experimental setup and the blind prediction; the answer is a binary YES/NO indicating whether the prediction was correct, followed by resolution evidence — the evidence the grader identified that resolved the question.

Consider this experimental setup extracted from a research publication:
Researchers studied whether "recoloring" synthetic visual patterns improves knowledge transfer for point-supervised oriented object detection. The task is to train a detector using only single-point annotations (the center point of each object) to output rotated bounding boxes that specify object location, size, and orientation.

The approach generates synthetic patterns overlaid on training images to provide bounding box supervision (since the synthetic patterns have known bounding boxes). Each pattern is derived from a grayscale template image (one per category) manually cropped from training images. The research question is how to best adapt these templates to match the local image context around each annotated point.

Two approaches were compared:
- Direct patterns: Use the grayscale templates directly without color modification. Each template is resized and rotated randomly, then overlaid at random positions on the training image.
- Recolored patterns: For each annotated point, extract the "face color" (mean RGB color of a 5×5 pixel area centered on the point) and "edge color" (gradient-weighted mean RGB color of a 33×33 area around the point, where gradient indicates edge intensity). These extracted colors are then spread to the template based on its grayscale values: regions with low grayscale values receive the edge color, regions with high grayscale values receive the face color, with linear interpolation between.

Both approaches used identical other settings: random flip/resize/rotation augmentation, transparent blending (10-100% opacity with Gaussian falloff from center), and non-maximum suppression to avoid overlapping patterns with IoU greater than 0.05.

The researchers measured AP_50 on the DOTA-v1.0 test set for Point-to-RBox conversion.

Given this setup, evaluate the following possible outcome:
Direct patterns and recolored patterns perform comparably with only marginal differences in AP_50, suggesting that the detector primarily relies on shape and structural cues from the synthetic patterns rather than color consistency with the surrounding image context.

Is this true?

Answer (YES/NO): NO